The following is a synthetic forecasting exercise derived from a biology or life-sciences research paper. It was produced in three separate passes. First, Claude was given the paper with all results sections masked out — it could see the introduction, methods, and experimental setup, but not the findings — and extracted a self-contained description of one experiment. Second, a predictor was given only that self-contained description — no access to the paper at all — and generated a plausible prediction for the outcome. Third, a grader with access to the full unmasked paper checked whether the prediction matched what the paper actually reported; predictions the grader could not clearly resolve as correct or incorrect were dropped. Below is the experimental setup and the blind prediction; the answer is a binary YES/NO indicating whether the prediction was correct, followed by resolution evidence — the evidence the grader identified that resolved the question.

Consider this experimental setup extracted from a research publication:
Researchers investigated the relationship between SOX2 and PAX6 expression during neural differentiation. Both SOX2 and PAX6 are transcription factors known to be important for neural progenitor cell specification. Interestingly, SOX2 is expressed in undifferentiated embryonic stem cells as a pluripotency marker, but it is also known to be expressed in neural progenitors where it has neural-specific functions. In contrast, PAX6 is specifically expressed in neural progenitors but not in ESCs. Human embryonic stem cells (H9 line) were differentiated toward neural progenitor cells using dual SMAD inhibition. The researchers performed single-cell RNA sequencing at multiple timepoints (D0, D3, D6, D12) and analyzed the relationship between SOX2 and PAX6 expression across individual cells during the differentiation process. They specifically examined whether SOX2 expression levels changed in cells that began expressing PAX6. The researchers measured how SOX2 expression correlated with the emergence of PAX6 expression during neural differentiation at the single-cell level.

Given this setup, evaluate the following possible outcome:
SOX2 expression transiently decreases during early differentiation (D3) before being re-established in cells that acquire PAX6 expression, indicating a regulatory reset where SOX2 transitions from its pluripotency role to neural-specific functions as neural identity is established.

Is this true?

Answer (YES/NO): NO